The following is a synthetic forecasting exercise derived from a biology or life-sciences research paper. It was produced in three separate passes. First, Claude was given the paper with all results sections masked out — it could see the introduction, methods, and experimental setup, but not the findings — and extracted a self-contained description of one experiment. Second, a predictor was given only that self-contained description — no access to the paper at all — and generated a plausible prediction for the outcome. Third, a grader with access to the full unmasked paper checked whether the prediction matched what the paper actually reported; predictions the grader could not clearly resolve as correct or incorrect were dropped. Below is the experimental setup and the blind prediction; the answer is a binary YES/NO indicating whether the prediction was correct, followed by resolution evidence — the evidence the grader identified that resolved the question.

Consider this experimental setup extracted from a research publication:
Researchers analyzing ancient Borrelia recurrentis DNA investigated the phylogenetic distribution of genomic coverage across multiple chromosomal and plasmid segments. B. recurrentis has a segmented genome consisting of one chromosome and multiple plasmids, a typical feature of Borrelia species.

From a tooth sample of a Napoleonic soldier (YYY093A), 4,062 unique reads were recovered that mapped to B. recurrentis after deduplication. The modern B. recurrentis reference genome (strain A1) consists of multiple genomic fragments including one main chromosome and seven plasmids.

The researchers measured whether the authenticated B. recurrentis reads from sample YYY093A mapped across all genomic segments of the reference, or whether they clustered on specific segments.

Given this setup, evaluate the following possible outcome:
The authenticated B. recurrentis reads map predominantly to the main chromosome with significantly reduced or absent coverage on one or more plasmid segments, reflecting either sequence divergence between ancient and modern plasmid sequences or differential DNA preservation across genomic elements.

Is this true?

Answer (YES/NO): NO